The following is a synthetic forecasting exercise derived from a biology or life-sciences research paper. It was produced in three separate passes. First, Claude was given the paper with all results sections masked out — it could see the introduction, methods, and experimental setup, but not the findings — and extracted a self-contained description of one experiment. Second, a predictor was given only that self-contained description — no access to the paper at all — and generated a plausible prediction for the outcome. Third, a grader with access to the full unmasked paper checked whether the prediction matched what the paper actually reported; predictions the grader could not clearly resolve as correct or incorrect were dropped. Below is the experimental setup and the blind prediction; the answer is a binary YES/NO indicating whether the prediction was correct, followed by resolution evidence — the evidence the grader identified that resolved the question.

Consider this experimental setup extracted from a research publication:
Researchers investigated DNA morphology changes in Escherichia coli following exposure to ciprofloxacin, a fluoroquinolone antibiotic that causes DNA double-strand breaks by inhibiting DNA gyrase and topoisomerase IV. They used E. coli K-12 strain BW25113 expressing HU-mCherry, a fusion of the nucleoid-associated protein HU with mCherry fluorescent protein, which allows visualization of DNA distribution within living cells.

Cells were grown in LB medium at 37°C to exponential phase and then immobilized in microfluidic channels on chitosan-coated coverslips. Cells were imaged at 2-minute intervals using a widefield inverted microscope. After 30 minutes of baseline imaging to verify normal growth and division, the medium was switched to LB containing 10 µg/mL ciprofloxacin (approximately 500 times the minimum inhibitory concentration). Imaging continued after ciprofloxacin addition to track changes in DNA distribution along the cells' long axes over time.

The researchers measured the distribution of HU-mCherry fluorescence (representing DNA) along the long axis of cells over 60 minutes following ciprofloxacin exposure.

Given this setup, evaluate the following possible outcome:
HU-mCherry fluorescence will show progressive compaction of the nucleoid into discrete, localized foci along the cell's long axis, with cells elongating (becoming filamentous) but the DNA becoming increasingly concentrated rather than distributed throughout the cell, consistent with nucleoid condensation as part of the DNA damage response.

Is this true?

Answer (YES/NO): NO